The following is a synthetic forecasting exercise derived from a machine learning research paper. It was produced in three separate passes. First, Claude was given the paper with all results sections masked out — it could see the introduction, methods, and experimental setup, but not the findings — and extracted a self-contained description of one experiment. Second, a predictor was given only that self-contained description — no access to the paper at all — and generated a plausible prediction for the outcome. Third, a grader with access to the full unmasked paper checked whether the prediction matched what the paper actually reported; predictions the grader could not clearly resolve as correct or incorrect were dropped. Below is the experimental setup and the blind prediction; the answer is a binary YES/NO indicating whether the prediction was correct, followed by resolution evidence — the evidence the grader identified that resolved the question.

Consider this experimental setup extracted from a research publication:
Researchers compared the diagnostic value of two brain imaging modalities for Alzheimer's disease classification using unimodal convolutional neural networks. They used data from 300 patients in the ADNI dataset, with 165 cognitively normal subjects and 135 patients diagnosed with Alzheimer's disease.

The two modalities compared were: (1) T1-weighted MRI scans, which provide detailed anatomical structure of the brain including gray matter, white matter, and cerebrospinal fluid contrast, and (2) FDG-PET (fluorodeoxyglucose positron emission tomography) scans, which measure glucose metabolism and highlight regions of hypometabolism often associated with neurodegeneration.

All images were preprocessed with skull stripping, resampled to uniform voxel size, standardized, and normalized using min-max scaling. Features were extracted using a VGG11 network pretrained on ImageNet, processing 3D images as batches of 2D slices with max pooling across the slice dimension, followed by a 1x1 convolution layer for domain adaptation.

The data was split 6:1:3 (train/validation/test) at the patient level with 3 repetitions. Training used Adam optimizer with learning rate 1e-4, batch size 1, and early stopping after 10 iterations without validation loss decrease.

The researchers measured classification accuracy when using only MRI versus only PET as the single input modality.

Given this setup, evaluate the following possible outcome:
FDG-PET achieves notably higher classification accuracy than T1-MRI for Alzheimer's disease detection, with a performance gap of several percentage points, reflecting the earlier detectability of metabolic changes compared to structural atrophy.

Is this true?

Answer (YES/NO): NO